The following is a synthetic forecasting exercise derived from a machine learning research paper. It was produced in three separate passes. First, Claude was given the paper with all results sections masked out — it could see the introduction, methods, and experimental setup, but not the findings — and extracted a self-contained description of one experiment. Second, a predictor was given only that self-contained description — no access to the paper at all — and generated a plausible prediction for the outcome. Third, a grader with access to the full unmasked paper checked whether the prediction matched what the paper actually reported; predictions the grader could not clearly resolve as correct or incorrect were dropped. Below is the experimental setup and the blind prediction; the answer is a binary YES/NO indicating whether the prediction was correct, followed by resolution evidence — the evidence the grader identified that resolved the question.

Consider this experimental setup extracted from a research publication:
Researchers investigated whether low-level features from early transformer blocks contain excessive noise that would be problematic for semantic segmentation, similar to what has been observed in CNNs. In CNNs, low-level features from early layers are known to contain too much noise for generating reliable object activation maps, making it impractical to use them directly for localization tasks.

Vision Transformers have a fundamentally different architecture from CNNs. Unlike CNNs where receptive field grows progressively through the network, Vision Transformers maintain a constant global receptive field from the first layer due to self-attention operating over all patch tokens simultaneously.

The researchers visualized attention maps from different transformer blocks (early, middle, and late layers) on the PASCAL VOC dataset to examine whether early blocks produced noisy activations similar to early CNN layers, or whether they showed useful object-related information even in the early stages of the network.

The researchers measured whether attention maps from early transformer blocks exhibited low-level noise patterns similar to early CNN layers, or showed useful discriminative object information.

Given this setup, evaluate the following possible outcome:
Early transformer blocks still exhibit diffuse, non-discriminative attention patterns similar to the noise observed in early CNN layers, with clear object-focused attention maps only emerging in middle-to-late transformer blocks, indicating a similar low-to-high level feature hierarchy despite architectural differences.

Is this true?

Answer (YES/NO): NO